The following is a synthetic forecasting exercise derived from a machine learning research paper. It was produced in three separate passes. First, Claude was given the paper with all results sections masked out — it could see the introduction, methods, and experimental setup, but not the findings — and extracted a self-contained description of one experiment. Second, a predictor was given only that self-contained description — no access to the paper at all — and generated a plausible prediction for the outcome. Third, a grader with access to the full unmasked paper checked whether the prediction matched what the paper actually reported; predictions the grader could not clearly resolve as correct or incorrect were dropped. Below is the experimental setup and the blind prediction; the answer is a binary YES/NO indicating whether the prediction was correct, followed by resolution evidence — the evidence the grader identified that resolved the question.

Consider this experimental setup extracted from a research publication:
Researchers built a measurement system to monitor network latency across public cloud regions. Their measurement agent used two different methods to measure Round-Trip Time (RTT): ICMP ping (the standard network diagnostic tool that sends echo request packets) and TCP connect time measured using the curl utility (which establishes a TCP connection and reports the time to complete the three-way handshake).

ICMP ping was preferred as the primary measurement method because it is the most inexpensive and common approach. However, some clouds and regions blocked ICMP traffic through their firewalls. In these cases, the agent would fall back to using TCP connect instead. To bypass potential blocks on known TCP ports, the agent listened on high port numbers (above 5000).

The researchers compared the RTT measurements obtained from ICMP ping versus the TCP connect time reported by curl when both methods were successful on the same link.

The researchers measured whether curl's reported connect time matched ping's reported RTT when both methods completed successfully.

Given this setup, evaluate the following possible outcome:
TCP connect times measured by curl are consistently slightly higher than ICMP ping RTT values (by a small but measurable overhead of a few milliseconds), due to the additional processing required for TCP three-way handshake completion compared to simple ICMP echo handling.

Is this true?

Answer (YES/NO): NO